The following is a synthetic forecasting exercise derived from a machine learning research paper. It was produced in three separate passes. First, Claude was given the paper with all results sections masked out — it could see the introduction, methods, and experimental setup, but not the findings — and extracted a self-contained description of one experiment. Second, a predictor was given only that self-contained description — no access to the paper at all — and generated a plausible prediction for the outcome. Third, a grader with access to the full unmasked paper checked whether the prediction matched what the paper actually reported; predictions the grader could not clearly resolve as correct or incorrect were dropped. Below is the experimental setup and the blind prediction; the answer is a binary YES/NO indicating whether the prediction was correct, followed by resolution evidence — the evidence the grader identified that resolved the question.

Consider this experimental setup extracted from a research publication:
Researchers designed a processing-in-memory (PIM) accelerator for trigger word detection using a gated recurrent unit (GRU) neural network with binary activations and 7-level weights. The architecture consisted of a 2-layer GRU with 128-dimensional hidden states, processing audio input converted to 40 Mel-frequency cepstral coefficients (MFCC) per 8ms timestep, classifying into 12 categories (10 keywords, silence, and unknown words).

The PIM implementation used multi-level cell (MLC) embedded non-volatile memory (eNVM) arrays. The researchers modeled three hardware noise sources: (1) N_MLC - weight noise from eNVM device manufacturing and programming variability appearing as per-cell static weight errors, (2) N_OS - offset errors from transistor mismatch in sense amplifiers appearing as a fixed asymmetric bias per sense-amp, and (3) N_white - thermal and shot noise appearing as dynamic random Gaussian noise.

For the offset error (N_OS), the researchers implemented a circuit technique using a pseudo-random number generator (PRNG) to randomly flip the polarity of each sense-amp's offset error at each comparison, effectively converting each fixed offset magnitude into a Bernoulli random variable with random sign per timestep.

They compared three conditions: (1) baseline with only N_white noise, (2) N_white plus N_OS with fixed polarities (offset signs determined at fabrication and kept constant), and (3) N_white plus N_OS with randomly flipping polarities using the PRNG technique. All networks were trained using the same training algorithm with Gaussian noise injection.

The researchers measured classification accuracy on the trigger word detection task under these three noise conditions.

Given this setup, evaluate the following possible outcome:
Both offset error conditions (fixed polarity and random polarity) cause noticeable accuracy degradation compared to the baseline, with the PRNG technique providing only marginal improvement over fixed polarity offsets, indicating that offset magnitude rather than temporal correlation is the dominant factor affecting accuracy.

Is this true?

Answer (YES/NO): NO